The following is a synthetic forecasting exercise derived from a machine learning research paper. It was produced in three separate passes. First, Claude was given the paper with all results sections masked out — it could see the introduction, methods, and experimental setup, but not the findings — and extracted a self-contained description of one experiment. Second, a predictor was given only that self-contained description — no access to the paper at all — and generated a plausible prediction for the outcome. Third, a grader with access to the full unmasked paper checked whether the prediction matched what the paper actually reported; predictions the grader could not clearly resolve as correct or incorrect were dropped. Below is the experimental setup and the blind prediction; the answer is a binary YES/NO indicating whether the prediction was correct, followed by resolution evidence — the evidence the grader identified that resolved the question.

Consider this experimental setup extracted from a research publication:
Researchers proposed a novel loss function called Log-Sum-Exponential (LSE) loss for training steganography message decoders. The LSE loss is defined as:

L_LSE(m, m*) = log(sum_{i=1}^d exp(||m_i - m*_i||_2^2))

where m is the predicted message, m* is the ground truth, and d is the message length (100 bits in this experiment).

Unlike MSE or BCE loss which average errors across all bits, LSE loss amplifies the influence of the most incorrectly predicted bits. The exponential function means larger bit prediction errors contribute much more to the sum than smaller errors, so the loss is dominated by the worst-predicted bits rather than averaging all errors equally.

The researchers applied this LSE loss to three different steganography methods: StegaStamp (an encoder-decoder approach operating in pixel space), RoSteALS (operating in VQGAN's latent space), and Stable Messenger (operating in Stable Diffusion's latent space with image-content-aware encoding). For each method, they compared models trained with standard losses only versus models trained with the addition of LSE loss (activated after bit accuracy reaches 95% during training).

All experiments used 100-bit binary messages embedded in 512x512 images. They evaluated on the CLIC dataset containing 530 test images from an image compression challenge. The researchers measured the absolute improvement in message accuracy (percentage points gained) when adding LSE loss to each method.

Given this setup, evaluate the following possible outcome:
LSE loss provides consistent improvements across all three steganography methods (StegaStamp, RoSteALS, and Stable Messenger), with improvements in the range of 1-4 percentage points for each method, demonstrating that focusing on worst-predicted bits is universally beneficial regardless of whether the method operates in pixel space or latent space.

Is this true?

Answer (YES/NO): NO